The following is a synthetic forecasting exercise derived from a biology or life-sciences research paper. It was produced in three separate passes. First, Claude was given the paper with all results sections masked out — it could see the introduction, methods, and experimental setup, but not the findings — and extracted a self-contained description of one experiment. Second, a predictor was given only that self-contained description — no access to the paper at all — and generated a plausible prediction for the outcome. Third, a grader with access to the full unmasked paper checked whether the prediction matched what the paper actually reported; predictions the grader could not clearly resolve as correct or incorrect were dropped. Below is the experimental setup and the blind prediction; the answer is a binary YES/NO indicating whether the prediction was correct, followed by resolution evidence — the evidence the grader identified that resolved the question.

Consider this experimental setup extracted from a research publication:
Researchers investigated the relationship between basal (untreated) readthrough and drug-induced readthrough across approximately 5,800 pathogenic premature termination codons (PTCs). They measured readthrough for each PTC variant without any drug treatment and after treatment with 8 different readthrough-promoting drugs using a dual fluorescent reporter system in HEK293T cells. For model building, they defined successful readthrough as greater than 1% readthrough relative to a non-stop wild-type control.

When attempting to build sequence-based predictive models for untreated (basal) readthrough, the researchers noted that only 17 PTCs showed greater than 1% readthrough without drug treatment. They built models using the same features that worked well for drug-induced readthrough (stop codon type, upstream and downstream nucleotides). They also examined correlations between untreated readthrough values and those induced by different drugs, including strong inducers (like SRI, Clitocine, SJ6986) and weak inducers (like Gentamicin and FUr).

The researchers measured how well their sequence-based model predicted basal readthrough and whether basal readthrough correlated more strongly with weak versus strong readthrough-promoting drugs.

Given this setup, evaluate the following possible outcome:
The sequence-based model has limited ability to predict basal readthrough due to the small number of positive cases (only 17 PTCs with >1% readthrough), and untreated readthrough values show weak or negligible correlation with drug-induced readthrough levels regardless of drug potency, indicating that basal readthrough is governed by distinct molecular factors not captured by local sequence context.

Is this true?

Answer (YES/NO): NO